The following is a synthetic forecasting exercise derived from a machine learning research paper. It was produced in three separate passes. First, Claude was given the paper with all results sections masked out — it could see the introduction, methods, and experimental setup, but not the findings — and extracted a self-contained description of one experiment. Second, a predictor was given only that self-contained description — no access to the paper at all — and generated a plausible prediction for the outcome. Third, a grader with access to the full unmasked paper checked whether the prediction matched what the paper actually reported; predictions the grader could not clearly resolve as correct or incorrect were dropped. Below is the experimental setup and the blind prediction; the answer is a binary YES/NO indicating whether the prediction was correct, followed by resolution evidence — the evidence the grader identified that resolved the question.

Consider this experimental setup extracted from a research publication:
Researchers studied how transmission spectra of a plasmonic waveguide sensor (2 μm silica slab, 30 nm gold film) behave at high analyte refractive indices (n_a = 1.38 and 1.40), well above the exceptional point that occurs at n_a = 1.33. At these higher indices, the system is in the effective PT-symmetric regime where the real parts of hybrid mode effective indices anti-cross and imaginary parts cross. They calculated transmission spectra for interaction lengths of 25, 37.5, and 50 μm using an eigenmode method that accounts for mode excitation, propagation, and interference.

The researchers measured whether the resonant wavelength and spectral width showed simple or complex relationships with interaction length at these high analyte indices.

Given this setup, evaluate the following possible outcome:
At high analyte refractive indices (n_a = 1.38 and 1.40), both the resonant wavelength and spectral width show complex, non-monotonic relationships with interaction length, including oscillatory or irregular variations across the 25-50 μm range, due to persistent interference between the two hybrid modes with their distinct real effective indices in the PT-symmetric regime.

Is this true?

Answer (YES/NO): YES